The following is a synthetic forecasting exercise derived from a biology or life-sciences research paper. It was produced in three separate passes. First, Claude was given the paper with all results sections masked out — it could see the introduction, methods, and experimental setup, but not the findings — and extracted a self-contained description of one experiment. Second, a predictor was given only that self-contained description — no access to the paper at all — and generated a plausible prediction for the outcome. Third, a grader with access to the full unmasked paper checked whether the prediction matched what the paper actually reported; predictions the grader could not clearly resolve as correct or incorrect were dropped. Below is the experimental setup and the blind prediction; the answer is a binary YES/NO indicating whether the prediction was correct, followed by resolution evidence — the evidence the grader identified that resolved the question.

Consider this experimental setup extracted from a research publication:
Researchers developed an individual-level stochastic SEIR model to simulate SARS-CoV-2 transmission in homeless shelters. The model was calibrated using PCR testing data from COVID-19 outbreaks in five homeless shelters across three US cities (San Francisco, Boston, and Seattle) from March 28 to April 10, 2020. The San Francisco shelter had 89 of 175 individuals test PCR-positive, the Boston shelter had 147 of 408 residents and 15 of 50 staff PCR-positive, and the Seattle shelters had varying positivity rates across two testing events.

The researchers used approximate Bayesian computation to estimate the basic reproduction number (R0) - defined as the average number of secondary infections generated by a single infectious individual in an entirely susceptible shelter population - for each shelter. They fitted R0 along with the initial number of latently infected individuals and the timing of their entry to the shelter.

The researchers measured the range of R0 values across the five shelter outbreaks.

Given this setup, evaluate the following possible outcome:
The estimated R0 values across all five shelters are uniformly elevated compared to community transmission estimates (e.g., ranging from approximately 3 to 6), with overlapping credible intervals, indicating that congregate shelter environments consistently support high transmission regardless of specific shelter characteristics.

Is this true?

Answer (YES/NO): NO